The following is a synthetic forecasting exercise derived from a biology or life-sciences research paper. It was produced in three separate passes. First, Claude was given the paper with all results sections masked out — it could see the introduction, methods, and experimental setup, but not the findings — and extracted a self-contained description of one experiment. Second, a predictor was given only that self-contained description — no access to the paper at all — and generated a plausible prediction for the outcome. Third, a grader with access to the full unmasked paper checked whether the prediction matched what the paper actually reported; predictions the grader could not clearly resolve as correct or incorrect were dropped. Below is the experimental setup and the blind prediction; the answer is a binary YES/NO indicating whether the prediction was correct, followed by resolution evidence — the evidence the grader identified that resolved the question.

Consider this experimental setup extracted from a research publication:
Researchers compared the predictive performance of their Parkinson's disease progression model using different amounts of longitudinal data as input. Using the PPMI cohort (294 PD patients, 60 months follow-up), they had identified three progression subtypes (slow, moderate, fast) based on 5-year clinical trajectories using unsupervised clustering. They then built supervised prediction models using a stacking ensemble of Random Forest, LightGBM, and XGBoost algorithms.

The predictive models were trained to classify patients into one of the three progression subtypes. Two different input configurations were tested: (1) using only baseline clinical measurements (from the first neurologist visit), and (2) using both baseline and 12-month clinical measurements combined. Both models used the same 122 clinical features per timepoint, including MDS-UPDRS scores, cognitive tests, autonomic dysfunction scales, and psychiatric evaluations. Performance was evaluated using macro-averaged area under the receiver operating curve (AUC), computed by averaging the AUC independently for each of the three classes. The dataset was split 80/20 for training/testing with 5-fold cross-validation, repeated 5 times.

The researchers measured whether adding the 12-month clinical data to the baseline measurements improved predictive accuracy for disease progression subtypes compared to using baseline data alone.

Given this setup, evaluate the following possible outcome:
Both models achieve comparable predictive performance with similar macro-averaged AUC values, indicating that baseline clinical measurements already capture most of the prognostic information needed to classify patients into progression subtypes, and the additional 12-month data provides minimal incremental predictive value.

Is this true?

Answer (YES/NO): NO